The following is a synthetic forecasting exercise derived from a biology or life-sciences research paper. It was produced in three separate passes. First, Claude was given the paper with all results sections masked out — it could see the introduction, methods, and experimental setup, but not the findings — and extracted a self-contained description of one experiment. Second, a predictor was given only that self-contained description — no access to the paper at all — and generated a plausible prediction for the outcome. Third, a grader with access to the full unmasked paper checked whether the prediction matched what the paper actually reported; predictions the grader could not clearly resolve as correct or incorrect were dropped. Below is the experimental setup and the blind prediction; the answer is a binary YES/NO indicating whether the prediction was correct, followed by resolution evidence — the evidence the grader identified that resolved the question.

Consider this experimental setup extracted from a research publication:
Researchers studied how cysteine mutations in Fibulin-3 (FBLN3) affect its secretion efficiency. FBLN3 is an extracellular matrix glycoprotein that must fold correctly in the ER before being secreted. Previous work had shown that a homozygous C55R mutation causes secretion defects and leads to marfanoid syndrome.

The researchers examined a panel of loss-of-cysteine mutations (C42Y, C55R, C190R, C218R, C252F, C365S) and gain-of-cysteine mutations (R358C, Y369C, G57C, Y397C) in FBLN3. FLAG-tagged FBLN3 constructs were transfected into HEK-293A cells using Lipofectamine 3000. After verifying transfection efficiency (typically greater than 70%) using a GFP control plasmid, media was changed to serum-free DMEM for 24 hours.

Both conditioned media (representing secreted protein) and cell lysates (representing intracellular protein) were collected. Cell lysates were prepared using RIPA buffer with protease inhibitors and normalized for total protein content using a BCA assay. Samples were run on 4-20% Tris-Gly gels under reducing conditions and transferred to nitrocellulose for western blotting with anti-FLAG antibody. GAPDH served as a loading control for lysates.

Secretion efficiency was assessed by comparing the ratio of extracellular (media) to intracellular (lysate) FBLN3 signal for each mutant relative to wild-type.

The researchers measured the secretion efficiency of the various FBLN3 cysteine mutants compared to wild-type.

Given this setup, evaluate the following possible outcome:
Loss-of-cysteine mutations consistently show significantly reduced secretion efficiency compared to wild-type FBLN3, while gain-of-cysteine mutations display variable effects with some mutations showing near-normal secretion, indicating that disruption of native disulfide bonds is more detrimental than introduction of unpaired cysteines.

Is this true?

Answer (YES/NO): NO